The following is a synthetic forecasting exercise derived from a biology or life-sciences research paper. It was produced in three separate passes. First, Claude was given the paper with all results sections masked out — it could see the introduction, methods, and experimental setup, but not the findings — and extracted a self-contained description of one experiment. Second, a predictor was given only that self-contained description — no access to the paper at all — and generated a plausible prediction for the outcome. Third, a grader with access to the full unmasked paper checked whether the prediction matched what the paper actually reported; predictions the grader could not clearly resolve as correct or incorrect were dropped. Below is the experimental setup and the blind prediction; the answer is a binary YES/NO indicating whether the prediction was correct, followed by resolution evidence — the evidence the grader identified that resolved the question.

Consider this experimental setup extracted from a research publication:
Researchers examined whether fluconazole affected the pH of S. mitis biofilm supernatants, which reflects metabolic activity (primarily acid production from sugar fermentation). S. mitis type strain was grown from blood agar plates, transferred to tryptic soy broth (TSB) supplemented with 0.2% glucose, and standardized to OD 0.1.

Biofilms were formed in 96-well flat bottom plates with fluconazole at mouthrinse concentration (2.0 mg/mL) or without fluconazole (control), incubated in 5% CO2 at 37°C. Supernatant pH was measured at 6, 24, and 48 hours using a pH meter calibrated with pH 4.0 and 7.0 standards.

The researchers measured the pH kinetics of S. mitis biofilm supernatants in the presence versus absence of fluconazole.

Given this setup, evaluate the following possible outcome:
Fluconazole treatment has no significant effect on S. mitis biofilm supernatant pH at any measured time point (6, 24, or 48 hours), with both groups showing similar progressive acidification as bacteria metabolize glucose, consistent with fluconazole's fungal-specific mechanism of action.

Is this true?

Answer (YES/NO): NO